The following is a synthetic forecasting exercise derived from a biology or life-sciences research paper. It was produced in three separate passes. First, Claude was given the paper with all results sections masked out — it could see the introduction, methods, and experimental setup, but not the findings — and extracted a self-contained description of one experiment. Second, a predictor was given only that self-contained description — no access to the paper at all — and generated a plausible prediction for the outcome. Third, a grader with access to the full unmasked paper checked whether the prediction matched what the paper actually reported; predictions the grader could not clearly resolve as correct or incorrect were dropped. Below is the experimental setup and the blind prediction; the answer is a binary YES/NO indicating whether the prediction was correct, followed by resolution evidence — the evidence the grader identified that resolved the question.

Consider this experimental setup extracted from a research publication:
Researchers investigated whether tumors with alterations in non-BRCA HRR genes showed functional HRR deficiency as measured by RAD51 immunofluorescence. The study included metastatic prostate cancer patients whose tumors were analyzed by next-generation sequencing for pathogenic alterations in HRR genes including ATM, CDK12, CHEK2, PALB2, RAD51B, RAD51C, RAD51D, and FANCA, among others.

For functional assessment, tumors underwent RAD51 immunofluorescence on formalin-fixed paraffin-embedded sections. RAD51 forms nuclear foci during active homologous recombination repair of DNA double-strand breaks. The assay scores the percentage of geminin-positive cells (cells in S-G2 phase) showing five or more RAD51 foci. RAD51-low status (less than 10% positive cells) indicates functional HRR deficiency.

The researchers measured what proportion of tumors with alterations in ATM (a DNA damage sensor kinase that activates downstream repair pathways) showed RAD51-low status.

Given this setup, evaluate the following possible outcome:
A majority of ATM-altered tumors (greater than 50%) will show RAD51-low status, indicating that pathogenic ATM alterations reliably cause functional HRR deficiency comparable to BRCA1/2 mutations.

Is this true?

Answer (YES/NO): NO